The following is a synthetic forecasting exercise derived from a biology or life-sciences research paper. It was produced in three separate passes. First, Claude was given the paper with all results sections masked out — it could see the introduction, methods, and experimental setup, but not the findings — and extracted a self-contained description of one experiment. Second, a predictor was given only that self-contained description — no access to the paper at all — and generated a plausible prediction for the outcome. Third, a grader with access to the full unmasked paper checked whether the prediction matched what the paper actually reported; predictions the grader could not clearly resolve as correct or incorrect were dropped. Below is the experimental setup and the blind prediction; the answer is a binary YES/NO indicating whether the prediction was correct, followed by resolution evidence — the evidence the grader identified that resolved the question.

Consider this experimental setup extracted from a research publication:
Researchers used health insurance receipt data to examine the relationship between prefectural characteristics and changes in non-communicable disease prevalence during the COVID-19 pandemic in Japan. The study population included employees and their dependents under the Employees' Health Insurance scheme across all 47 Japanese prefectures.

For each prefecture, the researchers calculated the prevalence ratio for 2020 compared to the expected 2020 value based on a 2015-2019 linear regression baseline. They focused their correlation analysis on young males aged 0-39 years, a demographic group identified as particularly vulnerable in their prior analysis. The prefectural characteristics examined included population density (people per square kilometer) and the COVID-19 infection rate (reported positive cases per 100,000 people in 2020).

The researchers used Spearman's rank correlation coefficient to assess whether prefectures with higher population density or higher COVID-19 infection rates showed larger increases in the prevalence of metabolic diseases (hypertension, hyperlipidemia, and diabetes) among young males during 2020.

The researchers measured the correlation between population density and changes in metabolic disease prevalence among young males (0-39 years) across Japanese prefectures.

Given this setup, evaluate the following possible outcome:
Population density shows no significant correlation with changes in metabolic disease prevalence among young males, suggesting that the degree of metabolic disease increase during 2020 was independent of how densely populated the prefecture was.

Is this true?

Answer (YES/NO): YES